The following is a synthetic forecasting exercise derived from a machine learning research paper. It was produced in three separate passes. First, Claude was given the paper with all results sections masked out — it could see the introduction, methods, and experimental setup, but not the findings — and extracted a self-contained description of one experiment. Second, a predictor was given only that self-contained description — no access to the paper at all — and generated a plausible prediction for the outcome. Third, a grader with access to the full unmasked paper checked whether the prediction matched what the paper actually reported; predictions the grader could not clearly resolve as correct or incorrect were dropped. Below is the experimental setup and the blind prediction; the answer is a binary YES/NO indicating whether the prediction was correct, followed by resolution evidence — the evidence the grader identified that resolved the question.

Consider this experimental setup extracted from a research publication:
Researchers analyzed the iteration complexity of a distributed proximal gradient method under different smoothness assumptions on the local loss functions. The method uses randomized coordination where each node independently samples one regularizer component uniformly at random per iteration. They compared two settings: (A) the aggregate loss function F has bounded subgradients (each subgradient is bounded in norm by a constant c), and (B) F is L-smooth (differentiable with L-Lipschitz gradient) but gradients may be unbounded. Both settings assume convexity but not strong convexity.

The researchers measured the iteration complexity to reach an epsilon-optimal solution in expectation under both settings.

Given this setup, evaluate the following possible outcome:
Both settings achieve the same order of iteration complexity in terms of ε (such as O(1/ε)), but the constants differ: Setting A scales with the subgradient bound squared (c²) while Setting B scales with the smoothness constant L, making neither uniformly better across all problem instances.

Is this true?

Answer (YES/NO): NO